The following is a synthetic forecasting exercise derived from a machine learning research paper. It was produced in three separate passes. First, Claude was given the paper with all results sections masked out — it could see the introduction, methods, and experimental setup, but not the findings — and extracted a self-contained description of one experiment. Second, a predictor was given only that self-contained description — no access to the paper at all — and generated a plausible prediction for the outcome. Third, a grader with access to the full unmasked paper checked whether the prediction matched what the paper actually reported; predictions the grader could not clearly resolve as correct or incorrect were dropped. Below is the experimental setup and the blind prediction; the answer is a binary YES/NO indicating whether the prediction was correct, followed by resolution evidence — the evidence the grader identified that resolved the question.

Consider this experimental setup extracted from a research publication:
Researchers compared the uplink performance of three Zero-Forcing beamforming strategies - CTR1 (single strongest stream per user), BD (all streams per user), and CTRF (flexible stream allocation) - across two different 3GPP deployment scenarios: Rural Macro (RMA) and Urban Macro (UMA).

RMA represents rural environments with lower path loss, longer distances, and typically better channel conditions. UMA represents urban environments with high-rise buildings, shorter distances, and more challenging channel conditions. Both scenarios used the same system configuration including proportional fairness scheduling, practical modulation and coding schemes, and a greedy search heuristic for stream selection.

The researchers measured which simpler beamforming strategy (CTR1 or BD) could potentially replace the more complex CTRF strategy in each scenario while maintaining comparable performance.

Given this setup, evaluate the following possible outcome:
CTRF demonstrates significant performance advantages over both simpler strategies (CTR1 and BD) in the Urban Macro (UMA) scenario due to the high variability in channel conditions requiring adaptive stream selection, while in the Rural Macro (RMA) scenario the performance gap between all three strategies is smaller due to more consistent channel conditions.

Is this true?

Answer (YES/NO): NO